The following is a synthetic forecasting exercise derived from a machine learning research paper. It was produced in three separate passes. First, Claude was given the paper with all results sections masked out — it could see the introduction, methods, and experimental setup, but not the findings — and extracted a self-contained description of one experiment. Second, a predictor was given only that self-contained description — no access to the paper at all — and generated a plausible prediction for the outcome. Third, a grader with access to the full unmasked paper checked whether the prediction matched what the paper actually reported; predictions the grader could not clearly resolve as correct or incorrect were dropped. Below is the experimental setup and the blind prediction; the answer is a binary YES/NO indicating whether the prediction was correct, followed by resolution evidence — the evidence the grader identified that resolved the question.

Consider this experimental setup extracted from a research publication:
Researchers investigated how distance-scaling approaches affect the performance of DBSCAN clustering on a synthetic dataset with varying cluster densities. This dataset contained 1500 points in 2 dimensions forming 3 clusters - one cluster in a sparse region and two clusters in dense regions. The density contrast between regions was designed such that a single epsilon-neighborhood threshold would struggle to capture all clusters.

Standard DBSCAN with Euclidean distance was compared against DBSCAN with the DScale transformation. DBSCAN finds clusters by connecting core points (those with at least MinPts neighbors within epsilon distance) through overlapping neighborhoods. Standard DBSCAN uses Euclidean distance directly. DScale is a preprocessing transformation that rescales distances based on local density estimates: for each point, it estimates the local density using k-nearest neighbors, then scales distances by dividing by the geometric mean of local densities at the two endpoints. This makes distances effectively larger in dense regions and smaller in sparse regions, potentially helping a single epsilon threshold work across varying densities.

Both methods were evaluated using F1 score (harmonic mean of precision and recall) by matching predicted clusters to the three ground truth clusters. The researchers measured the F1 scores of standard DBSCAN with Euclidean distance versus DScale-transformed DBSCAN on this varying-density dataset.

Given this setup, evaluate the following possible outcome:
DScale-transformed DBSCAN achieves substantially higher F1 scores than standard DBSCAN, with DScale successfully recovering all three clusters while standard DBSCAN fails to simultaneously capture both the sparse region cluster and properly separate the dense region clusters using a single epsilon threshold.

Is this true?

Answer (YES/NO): YES